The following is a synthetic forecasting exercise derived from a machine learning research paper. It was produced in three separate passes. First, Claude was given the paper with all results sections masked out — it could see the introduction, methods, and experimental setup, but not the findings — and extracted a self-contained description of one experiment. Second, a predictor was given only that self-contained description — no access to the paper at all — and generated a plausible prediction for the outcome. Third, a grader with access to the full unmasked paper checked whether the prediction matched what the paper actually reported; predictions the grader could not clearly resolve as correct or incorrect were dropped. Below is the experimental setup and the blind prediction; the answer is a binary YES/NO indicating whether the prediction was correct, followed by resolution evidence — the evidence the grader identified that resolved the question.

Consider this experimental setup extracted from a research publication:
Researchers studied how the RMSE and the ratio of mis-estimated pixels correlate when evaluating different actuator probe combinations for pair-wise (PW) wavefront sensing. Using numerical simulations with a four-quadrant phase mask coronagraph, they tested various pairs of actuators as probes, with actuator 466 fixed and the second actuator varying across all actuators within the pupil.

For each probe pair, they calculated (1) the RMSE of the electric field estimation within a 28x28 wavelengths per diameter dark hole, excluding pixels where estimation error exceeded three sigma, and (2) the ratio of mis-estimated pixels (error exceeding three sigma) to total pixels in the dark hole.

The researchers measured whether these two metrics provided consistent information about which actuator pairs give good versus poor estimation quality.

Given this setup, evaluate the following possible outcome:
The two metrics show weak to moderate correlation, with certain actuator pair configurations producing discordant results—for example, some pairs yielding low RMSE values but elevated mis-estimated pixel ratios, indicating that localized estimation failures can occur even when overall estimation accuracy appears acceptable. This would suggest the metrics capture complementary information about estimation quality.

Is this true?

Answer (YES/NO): NO